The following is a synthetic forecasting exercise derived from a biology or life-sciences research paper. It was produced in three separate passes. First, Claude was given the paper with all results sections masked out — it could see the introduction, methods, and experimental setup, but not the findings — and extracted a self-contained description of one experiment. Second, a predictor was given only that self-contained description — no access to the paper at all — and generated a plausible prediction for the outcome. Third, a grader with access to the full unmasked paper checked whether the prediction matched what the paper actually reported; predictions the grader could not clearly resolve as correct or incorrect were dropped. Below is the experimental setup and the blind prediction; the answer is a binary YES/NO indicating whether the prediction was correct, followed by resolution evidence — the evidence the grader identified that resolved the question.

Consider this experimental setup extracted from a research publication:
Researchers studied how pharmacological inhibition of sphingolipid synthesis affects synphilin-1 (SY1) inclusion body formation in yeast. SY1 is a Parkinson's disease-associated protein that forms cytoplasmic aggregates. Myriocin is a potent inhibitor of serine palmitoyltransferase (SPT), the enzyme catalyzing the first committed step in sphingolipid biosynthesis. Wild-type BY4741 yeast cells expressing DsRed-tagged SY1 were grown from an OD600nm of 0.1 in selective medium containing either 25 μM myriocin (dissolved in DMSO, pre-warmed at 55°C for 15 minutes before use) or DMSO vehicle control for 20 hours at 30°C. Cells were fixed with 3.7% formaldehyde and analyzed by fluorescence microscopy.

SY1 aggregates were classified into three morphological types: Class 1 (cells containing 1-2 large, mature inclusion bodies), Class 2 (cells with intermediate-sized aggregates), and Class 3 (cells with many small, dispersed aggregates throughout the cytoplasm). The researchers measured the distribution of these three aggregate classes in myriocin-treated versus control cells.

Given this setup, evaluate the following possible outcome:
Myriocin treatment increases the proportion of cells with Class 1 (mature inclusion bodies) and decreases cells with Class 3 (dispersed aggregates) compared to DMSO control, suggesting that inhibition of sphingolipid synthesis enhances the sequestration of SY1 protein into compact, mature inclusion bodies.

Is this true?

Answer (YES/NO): NO